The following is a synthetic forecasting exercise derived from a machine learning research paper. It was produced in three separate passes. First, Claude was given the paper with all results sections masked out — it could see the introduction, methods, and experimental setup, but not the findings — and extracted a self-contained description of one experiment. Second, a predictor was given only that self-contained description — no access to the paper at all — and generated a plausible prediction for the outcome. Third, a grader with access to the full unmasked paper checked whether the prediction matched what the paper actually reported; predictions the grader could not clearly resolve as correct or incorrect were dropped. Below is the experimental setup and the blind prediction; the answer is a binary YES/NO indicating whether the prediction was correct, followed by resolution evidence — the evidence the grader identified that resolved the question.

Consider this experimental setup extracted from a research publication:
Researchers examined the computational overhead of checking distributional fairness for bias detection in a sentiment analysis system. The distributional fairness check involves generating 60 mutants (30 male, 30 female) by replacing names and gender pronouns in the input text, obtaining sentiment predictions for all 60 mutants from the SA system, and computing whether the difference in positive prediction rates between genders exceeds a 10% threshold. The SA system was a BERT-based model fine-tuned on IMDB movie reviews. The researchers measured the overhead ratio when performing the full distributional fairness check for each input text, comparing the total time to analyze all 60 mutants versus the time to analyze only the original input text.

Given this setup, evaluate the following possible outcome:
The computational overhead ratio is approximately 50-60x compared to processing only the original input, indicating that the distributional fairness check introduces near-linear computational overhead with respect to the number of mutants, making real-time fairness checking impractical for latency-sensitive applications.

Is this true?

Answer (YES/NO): NO